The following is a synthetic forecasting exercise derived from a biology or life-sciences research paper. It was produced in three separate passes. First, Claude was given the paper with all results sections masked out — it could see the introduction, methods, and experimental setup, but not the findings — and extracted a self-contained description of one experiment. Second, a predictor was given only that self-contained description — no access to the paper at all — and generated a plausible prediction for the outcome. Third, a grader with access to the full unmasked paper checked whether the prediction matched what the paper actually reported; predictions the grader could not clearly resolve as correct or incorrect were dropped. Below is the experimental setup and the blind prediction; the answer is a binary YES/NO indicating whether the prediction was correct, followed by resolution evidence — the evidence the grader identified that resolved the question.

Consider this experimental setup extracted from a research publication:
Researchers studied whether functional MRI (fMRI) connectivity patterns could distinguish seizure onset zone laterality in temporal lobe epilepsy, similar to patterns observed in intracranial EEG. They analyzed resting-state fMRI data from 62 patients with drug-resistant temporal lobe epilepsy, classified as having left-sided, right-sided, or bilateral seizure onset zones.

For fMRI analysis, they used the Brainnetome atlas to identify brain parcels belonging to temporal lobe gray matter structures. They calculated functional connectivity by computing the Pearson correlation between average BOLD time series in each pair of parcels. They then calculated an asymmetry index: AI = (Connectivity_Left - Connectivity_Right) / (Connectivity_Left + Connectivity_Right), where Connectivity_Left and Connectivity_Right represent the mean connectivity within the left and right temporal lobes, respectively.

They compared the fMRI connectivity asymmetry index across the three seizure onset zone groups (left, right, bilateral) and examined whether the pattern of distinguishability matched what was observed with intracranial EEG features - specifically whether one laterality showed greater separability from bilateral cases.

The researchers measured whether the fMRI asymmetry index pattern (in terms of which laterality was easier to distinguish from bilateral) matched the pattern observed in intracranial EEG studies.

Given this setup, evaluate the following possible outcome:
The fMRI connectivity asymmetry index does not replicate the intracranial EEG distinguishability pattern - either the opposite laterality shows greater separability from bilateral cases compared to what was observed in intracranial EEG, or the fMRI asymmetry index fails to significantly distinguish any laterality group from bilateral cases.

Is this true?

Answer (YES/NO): NO